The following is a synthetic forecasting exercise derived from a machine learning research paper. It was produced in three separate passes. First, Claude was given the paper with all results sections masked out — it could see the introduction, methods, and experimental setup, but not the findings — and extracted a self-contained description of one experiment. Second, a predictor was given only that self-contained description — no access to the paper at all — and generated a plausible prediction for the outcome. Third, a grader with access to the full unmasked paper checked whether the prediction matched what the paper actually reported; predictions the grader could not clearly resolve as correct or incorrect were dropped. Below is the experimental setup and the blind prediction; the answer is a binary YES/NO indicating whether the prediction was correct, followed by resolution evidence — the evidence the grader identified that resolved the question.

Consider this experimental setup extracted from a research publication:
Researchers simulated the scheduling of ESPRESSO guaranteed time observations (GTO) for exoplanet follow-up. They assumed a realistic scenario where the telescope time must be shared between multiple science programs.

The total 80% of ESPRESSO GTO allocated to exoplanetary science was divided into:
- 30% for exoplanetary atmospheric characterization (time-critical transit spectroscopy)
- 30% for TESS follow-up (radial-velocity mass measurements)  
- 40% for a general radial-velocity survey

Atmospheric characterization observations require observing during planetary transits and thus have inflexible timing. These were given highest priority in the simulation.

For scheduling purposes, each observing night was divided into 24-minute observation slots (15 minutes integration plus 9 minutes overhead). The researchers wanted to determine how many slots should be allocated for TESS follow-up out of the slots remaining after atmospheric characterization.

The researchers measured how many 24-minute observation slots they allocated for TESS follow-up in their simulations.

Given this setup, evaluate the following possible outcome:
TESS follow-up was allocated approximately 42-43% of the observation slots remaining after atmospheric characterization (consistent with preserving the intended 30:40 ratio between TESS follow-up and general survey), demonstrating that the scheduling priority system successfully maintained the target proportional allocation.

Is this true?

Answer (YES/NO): YES